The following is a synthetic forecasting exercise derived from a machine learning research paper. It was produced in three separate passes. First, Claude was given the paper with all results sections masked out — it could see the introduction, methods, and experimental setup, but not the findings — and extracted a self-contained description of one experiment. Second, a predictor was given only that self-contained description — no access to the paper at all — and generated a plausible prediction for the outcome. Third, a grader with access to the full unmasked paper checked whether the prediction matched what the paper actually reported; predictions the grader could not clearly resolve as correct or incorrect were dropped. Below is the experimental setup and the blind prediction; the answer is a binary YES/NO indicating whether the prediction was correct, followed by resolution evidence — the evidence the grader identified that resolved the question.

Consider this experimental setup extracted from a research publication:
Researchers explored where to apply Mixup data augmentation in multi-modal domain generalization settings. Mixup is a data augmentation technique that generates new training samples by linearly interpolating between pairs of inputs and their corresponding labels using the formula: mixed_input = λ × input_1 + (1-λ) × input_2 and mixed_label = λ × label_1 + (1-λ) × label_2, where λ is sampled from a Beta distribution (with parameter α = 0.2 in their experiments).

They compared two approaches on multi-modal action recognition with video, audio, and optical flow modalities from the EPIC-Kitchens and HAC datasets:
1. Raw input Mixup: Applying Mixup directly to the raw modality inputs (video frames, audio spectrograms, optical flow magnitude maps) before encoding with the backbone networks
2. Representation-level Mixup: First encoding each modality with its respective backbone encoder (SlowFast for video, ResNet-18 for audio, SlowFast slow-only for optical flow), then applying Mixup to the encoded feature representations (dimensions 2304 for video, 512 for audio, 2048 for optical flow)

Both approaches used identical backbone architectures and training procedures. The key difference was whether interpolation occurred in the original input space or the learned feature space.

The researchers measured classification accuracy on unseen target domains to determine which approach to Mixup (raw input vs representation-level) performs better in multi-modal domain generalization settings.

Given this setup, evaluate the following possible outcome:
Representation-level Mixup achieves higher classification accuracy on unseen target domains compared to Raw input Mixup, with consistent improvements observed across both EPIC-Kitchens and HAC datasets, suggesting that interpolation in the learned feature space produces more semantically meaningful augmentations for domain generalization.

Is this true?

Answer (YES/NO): YES